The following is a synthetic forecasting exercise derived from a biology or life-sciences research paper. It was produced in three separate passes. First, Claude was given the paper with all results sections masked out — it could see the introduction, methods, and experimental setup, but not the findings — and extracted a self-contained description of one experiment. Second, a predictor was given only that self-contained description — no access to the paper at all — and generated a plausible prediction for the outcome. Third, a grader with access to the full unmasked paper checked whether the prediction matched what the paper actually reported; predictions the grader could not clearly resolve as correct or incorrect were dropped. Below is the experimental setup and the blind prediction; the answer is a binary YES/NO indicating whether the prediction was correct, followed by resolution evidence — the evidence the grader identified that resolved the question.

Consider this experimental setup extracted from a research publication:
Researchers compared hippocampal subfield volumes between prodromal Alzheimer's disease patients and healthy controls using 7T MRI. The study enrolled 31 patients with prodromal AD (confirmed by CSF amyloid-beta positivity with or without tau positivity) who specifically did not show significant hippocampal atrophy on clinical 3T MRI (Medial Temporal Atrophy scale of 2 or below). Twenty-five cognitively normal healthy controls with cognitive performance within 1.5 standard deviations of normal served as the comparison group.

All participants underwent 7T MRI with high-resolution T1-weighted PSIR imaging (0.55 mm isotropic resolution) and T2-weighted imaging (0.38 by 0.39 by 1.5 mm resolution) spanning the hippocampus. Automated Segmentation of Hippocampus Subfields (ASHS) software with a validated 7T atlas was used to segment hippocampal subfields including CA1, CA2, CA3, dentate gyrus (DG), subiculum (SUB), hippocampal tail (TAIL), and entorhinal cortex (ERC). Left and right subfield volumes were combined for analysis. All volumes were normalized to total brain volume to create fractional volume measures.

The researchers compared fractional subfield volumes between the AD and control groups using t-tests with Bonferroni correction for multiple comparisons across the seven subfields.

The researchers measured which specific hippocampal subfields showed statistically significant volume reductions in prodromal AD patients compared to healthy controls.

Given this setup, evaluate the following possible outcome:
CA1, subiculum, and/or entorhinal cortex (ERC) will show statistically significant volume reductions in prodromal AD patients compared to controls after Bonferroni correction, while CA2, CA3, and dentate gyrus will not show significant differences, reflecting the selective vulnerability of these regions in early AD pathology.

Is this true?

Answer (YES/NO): NO